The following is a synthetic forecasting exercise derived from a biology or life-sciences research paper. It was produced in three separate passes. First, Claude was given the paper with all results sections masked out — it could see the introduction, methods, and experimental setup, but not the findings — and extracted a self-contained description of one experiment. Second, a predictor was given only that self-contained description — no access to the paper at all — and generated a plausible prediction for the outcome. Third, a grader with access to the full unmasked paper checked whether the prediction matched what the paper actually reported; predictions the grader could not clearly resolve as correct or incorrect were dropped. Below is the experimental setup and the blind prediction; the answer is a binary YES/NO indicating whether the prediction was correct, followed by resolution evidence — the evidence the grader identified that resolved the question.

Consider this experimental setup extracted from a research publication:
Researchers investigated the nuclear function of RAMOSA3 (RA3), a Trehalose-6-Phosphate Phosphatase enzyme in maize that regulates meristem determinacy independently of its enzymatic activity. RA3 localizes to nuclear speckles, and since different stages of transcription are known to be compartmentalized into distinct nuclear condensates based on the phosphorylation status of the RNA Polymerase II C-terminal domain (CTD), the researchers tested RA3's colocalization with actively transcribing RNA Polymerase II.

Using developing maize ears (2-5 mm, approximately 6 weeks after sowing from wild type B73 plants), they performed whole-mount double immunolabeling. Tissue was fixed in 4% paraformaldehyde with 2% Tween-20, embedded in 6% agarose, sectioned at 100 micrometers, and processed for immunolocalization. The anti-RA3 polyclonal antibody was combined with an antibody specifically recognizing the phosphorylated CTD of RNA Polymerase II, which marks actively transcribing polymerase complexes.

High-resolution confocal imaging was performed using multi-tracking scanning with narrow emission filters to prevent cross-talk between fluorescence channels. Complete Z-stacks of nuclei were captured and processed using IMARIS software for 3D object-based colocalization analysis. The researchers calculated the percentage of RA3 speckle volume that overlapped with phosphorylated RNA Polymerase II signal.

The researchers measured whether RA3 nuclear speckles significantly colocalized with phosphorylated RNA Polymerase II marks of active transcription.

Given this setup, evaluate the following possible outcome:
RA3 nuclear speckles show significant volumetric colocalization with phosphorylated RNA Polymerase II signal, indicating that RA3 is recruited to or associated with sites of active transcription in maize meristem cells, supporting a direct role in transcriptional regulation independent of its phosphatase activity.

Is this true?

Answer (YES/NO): YES